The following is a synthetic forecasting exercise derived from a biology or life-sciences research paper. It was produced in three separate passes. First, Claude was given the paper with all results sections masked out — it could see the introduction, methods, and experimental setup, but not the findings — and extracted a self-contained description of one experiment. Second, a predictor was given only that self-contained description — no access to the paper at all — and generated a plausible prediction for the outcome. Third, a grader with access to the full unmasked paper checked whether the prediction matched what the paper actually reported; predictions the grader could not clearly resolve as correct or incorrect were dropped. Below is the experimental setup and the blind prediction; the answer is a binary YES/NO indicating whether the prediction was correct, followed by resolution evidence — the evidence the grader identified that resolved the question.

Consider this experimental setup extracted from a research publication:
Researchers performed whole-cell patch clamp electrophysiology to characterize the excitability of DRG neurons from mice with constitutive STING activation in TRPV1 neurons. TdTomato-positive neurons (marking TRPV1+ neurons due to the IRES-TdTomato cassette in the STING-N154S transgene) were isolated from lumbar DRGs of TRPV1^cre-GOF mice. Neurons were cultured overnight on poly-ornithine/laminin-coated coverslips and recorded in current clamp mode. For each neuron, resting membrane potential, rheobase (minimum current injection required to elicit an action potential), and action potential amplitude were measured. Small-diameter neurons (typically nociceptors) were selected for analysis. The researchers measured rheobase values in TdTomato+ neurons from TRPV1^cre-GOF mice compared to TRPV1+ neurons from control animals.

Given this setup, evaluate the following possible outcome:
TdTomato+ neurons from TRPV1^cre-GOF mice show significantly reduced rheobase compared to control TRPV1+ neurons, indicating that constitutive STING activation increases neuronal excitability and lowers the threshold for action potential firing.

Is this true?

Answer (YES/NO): NO